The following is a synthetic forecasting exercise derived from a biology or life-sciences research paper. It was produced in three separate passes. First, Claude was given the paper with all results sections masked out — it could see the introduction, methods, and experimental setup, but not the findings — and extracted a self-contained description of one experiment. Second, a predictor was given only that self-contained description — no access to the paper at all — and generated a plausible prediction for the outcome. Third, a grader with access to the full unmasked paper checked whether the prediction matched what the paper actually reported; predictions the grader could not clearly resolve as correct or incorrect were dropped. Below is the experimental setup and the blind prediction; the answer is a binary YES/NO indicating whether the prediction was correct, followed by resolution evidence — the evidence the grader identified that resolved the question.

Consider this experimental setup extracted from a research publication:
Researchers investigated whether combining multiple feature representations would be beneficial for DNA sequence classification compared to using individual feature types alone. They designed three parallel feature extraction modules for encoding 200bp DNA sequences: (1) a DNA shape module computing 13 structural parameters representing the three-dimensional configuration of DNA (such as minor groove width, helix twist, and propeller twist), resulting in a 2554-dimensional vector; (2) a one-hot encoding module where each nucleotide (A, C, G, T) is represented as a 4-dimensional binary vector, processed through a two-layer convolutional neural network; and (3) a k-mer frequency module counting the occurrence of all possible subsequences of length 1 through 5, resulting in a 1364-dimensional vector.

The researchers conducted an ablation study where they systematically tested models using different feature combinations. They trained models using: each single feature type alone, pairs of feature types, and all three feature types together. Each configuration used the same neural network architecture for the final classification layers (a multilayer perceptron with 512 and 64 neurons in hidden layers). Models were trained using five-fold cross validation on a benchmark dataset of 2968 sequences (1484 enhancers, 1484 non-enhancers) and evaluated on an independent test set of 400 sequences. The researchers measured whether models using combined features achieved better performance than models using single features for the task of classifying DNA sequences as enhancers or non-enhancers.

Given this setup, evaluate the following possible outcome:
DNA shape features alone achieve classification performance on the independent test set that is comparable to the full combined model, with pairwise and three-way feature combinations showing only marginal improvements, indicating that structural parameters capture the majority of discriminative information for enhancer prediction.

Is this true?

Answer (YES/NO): NO